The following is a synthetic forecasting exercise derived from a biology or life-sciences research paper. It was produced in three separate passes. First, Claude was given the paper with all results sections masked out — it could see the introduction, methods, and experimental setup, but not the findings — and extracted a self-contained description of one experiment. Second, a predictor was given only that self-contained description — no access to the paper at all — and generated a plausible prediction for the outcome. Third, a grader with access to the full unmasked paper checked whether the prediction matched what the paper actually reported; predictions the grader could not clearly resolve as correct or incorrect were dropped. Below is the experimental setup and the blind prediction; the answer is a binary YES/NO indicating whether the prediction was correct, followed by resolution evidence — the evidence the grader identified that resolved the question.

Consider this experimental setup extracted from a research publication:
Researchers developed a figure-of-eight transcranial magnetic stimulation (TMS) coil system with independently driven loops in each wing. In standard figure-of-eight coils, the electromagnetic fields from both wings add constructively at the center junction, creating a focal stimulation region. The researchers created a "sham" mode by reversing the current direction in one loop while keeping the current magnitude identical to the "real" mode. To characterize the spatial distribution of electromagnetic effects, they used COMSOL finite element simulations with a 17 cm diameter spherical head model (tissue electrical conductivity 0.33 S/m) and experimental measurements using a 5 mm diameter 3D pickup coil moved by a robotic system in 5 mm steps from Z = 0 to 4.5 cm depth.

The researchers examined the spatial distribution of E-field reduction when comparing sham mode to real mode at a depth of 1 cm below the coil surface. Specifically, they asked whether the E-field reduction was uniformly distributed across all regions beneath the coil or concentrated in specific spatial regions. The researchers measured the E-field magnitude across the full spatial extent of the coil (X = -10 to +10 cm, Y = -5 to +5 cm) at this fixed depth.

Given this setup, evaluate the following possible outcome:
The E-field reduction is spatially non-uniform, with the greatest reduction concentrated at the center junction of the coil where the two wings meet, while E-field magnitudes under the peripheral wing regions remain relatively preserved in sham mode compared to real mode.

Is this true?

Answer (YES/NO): YES